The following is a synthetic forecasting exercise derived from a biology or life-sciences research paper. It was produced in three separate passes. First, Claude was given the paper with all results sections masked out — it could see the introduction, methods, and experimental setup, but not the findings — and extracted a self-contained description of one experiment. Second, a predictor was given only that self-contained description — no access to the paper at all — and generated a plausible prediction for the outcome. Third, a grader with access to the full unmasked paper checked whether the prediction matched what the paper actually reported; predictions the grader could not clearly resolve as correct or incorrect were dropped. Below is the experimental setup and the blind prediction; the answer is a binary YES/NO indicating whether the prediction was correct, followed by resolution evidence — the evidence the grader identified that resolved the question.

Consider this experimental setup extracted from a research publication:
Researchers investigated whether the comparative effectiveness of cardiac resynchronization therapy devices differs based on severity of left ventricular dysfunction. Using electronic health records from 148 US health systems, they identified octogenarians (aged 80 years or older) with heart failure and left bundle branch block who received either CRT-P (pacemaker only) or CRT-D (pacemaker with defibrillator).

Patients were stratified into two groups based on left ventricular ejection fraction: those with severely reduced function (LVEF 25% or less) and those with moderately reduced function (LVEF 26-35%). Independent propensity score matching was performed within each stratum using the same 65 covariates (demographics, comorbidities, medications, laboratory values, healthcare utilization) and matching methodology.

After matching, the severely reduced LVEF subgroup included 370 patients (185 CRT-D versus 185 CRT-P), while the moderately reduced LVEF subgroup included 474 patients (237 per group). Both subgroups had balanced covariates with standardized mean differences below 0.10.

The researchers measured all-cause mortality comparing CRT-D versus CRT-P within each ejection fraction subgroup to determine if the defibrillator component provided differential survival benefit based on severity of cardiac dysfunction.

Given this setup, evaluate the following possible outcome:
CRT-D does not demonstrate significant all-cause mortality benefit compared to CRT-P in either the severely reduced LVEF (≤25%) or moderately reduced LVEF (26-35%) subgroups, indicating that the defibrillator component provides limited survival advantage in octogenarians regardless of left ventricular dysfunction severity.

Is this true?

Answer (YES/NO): YES